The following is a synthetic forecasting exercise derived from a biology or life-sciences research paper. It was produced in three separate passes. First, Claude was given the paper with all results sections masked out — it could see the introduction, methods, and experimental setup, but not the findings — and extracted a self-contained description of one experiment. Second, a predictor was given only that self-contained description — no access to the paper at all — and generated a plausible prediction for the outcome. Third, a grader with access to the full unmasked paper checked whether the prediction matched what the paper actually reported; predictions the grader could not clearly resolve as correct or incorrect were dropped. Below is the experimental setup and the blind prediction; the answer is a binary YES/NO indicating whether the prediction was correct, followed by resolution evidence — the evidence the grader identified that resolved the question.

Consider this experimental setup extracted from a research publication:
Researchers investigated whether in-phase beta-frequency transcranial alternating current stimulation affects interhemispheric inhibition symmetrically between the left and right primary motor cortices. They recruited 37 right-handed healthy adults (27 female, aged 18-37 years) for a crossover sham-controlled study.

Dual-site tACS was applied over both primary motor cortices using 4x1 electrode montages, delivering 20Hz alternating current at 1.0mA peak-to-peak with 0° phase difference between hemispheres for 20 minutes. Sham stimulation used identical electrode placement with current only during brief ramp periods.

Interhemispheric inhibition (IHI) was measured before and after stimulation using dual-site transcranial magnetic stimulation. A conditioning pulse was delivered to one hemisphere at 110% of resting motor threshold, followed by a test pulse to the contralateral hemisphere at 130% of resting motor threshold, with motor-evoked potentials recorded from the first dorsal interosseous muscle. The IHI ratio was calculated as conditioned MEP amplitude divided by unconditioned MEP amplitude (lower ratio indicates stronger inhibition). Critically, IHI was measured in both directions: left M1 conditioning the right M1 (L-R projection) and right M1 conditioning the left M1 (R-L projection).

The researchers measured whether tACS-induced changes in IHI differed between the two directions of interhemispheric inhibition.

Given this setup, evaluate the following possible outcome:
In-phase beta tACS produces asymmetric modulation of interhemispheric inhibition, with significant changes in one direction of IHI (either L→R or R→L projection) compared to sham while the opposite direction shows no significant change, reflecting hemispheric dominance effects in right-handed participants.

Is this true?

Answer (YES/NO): NO